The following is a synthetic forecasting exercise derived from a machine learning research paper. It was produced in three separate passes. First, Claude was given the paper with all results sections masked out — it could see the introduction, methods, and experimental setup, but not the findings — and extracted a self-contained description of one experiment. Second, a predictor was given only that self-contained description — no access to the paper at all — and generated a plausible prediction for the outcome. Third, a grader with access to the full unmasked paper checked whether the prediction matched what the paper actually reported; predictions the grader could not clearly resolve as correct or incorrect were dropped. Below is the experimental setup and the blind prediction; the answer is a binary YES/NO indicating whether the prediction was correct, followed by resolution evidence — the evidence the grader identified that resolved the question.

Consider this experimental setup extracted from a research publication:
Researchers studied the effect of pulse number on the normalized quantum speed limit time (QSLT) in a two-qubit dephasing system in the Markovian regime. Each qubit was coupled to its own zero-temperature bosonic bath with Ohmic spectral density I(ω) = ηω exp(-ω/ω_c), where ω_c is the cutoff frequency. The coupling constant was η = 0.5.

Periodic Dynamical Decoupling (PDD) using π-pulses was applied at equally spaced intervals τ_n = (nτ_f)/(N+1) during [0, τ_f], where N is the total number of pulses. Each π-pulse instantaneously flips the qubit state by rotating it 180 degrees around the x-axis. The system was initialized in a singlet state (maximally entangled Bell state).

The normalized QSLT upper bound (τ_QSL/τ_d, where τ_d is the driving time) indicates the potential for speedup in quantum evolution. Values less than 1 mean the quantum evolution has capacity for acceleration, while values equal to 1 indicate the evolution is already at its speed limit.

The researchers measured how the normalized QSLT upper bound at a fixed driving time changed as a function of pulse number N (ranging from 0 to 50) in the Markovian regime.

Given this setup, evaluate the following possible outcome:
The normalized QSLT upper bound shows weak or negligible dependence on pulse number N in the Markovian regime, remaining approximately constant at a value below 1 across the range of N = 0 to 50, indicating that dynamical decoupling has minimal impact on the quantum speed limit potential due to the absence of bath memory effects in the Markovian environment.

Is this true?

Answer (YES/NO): NO